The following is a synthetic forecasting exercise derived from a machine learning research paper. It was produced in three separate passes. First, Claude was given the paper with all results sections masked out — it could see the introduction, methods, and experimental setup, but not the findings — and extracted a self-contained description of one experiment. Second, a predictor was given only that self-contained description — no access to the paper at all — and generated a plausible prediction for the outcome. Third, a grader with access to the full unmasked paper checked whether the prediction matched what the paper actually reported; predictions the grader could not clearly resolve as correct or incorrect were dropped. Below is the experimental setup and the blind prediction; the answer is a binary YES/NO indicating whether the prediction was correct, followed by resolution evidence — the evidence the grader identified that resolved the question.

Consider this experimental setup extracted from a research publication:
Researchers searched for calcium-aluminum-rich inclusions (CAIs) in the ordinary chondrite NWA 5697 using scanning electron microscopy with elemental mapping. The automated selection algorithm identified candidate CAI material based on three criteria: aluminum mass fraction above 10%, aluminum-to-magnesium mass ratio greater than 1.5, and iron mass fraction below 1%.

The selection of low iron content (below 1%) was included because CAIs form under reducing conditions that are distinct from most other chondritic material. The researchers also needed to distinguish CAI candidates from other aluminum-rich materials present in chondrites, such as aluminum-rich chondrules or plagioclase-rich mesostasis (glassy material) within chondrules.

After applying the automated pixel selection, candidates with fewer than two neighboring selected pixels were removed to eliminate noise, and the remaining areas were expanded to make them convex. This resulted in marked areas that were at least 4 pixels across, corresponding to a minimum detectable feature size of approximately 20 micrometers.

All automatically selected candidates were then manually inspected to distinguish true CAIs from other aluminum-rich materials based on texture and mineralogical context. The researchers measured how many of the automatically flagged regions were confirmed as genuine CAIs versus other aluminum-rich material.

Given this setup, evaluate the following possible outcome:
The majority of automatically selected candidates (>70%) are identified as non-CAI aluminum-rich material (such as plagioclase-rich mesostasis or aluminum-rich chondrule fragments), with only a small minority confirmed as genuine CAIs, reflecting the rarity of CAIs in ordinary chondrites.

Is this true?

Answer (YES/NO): YES